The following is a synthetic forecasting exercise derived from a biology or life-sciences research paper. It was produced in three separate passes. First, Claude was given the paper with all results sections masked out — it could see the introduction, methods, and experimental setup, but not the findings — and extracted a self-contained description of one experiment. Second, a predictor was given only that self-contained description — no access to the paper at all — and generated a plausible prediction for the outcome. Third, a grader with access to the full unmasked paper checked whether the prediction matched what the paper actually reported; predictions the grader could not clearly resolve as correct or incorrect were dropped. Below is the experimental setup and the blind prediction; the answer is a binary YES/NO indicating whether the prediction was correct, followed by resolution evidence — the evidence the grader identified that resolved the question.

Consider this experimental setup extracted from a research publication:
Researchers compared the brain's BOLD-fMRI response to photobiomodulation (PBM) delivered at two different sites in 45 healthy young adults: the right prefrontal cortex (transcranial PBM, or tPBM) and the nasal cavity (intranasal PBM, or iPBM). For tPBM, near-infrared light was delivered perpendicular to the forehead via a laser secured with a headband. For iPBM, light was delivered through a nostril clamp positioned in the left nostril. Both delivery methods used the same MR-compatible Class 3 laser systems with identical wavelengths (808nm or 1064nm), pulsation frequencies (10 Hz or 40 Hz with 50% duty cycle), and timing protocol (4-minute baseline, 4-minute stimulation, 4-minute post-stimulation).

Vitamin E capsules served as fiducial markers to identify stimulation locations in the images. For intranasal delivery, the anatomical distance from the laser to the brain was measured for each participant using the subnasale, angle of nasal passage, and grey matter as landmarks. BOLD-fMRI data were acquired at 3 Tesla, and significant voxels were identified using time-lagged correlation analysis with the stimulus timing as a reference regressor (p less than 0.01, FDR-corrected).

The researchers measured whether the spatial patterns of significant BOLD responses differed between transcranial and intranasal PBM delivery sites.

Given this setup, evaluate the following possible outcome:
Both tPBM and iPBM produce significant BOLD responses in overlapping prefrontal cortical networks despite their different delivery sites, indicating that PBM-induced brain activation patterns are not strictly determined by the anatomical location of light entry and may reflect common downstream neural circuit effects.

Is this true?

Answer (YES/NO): YES